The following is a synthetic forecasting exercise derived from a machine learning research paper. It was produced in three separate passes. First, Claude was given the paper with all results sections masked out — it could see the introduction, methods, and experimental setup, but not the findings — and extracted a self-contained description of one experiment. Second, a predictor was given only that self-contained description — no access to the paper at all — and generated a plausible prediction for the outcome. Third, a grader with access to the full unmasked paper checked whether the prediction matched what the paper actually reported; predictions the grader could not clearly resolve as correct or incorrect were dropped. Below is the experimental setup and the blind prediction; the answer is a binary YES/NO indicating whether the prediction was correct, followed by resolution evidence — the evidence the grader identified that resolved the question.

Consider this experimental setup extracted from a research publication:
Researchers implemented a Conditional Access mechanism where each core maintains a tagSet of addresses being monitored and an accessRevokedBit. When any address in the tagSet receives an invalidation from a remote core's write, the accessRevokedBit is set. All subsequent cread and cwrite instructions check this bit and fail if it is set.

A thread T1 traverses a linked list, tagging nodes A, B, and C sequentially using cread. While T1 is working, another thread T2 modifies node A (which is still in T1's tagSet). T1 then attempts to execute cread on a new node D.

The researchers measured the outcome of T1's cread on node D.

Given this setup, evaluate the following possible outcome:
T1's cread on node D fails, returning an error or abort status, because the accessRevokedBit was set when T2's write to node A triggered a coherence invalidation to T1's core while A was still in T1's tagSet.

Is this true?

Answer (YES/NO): YES